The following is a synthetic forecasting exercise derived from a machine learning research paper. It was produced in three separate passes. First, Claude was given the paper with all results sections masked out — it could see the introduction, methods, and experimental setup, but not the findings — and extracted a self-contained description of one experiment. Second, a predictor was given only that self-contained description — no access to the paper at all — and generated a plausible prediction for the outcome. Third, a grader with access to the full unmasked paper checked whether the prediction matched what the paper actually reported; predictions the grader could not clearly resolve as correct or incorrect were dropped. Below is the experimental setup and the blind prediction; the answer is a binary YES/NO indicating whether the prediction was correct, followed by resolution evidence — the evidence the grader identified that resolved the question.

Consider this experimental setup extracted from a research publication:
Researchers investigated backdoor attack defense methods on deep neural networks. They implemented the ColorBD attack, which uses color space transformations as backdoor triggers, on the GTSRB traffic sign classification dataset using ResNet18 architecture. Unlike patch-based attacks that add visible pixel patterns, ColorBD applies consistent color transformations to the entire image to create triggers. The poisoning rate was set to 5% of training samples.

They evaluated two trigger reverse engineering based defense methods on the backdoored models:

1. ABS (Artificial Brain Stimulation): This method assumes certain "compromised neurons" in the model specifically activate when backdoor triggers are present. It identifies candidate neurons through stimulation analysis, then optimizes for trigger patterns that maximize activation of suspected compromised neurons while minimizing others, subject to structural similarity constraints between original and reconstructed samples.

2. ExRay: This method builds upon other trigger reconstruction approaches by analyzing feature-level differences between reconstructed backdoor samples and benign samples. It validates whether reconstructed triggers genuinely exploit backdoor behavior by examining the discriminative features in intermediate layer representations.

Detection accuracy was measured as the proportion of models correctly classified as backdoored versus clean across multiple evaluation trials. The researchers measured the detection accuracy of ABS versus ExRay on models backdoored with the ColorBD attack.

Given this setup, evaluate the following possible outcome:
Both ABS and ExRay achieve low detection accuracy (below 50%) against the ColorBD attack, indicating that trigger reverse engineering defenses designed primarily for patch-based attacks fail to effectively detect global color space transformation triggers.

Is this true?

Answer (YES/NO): NO